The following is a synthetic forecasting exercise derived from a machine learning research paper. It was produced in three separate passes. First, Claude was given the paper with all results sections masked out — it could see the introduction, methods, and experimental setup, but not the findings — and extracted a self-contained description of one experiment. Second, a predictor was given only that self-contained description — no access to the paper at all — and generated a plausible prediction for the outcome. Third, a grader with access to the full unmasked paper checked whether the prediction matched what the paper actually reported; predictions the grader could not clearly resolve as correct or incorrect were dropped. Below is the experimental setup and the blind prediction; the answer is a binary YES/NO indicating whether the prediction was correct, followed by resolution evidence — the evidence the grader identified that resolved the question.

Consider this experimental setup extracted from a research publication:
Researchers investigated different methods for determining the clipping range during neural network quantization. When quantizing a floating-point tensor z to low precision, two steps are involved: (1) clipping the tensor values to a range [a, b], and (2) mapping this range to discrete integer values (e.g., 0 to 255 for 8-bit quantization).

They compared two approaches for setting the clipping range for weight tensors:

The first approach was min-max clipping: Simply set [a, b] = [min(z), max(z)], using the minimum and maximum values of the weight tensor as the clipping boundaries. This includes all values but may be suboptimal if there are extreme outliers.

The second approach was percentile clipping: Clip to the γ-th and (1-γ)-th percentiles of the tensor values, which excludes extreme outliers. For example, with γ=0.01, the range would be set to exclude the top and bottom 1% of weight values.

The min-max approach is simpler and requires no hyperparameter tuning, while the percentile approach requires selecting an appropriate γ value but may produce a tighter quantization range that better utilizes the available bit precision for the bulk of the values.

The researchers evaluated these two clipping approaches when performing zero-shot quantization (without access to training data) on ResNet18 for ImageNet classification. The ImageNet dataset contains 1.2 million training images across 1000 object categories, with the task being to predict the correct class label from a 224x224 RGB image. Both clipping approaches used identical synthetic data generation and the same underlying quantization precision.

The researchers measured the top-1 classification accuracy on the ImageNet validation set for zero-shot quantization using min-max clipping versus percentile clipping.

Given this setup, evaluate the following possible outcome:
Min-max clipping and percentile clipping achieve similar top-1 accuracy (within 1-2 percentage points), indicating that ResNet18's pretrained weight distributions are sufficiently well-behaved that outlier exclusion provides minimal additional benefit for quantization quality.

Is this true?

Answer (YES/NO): NO